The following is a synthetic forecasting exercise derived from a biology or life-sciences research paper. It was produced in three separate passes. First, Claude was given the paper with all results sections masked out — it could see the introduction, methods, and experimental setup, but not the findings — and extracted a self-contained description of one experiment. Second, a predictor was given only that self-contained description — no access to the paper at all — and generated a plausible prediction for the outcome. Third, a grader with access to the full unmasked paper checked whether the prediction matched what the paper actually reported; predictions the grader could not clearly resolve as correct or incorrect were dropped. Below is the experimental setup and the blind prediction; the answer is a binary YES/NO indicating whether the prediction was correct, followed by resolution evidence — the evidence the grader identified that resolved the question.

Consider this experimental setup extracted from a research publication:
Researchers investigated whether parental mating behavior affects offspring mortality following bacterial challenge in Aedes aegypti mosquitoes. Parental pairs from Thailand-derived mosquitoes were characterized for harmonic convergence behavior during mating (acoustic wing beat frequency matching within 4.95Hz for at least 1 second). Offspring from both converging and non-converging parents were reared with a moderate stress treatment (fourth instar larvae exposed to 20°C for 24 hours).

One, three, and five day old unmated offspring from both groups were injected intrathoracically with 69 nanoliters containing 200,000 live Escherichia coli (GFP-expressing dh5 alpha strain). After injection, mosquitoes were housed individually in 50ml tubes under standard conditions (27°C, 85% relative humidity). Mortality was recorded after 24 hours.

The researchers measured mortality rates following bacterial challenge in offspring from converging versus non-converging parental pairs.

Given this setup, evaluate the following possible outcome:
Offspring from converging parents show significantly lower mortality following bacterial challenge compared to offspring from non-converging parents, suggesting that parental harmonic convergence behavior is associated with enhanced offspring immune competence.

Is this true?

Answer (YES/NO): NO